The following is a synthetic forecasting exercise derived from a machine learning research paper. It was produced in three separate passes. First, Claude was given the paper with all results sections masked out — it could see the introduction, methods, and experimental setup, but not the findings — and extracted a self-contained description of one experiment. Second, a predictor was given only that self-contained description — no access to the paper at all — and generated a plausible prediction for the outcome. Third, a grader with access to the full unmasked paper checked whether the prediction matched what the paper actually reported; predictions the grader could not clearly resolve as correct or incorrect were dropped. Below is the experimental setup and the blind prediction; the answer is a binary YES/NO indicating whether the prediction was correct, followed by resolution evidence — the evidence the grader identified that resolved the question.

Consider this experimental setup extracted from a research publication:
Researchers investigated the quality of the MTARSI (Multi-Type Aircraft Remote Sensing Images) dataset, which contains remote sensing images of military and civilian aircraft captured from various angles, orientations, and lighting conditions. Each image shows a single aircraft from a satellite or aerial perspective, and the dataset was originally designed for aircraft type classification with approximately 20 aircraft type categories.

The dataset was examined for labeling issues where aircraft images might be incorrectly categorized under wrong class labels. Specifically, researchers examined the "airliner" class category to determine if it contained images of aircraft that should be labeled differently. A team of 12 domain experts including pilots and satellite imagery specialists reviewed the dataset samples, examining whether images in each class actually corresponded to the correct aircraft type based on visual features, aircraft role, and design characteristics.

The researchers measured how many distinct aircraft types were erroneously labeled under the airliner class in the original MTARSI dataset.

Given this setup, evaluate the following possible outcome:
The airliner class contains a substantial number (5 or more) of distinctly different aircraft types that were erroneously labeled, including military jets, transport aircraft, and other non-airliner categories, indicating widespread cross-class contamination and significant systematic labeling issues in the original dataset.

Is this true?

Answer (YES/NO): YES